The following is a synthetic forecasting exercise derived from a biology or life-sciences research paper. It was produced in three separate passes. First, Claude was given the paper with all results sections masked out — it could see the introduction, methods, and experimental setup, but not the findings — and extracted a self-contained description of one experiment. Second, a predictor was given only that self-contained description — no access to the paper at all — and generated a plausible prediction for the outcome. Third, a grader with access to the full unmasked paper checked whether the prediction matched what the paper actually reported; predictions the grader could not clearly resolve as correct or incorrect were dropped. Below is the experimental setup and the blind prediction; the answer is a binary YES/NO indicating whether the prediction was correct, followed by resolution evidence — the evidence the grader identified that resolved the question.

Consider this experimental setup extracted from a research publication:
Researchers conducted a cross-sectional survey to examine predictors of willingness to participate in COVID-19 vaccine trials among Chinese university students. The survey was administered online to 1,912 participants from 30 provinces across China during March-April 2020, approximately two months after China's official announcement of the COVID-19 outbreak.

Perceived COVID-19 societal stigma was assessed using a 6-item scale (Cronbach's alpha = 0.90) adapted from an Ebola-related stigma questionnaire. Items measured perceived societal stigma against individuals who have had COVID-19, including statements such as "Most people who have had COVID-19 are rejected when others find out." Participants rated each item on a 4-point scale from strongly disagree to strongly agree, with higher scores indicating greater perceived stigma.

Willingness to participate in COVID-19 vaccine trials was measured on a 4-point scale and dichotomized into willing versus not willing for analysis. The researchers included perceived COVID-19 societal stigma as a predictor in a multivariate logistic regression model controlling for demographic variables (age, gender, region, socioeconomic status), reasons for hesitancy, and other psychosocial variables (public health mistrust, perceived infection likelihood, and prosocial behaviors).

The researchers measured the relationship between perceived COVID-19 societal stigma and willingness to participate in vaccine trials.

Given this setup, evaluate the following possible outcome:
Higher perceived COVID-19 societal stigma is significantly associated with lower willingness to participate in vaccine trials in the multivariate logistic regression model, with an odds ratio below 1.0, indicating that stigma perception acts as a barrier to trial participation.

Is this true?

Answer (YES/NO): YES